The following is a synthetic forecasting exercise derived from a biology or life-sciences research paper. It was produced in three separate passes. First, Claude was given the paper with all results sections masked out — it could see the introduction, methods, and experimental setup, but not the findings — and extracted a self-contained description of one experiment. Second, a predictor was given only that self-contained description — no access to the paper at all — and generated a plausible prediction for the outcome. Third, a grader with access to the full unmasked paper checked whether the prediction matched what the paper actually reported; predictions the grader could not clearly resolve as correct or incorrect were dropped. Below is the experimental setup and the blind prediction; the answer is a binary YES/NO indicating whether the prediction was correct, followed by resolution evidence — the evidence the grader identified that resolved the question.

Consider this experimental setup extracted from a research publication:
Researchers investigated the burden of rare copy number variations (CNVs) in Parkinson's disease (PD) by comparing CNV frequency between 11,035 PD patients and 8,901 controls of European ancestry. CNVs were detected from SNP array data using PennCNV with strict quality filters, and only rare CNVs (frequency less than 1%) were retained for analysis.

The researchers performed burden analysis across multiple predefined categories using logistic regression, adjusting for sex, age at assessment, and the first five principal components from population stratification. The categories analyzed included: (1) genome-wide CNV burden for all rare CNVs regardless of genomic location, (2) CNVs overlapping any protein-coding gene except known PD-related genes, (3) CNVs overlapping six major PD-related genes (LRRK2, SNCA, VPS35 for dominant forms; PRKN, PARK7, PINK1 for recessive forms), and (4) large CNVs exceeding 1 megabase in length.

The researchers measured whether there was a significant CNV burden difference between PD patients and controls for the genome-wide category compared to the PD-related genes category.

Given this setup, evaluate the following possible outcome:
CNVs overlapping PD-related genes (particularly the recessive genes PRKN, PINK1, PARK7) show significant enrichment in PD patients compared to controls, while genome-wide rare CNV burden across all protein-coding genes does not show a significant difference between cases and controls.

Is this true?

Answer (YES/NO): YES